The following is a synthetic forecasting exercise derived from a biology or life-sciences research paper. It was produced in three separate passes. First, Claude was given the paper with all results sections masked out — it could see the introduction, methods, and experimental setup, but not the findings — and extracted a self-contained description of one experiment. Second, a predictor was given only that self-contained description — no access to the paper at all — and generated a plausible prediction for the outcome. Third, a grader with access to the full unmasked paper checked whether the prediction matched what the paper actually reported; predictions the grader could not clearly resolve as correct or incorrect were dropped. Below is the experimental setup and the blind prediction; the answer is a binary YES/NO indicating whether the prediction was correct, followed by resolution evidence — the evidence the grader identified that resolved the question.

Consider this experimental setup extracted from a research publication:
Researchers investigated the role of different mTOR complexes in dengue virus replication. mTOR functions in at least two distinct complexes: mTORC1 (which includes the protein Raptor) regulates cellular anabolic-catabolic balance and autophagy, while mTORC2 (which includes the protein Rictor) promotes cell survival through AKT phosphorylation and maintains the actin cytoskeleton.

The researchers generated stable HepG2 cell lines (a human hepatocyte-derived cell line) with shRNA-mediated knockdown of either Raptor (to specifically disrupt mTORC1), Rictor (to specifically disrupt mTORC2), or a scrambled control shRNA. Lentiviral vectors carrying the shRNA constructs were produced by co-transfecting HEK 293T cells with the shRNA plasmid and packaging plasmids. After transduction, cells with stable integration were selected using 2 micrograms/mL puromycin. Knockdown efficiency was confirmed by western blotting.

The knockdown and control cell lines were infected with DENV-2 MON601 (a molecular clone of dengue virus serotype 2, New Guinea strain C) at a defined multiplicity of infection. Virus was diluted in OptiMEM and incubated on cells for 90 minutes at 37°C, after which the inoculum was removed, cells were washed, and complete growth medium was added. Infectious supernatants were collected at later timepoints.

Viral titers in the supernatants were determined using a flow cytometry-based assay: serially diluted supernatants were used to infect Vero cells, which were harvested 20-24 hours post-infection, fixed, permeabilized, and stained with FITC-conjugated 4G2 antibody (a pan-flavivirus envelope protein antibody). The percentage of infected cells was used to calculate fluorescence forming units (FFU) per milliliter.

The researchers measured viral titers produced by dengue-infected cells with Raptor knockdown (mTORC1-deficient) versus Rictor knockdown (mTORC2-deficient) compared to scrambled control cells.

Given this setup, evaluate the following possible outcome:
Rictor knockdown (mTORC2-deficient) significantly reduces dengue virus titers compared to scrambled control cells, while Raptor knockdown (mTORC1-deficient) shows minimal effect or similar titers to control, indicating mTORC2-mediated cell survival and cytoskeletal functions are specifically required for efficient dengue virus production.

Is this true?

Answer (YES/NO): NO